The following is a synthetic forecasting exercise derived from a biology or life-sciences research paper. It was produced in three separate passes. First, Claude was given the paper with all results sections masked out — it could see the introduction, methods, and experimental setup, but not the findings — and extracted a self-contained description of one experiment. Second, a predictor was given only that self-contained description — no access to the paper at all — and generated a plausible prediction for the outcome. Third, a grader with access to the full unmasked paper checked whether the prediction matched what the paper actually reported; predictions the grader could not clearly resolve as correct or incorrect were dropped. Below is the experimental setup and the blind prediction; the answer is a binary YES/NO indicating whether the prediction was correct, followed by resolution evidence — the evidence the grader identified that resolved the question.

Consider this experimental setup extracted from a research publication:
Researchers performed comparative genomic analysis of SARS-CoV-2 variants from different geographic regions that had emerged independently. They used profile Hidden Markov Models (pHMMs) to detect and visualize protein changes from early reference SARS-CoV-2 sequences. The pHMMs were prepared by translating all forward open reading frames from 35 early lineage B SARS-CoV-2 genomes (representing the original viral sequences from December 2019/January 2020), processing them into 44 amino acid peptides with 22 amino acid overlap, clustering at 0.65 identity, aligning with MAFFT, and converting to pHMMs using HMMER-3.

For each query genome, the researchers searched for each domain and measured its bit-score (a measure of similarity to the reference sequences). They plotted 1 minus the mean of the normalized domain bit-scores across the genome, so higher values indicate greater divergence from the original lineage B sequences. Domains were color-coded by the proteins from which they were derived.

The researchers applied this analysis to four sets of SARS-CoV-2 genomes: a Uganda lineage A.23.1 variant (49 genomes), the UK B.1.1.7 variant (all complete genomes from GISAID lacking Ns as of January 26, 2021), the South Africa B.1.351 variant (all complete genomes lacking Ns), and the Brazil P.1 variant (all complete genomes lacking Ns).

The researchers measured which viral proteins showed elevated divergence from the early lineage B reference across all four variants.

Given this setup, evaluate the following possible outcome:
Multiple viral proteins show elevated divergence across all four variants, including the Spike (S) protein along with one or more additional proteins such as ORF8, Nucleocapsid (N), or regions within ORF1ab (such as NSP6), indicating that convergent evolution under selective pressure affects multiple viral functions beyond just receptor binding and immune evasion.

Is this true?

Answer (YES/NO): YES